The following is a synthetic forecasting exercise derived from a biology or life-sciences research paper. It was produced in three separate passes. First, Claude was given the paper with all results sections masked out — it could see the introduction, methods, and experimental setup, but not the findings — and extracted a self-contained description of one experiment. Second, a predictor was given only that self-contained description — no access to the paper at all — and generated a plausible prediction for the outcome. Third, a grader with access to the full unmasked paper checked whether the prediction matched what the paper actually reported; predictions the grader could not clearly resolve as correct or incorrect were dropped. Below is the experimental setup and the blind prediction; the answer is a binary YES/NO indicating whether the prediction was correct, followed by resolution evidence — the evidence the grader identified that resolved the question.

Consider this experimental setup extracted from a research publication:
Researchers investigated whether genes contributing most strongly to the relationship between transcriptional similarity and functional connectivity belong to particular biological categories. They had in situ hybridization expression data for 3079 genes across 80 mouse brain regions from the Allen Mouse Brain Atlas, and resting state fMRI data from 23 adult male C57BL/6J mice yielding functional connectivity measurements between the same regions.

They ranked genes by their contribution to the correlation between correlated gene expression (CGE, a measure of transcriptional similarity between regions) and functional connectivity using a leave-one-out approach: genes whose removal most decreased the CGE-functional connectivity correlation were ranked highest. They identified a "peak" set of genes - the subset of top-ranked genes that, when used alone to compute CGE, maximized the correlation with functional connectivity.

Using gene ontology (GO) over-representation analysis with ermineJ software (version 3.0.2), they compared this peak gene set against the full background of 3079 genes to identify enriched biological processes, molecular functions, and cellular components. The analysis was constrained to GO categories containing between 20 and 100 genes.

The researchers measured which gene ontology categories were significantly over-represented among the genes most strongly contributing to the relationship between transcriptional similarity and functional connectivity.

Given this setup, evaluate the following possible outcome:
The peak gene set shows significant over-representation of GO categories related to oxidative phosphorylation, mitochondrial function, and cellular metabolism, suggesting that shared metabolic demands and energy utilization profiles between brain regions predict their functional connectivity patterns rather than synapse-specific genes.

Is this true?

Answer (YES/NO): NO